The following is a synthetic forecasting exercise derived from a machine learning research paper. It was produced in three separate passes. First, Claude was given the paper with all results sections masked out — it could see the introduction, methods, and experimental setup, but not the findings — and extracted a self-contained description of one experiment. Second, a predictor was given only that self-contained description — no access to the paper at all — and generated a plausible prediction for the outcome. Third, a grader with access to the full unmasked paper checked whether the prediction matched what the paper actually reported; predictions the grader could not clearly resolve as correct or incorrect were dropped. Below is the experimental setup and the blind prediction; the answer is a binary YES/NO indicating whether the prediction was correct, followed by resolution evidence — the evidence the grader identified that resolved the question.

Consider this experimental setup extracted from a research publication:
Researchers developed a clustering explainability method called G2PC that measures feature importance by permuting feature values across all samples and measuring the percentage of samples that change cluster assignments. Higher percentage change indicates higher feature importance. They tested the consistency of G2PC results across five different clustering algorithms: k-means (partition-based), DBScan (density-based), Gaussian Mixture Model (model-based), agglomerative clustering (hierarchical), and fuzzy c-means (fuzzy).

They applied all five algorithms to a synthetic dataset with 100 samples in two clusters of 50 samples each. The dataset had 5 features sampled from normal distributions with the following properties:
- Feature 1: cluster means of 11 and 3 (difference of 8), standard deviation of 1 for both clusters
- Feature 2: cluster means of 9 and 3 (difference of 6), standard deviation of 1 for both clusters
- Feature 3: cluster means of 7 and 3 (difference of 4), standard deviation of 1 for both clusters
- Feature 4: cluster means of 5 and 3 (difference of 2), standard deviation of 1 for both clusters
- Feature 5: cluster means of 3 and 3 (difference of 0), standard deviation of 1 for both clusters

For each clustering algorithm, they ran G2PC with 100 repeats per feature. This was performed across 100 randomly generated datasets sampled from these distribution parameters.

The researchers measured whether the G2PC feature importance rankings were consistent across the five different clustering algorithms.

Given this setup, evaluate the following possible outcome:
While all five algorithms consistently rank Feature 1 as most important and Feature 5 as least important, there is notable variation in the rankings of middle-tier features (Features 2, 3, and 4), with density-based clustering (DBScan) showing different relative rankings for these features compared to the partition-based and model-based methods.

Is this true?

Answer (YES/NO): NO